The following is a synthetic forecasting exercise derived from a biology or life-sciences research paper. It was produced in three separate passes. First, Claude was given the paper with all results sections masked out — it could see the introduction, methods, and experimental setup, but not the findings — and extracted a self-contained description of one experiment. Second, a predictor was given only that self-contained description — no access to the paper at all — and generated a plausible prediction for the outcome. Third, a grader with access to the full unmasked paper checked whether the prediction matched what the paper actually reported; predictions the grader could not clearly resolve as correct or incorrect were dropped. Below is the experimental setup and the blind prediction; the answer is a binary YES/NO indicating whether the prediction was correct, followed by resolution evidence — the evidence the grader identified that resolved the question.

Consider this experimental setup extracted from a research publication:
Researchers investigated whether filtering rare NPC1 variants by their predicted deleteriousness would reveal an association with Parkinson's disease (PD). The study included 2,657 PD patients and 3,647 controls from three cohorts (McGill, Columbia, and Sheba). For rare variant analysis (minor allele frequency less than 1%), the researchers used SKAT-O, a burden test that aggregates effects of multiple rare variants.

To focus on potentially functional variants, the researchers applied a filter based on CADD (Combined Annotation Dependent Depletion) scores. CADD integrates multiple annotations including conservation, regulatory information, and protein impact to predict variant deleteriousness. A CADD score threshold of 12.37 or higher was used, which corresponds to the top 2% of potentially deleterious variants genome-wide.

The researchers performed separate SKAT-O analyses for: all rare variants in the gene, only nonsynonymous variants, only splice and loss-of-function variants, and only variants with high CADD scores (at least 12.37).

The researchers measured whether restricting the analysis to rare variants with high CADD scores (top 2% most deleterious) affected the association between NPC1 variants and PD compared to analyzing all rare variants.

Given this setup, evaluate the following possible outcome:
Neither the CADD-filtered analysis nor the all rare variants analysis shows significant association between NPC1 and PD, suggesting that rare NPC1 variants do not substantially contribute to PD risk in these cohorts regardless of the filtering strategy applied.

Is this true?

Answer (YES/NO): YES